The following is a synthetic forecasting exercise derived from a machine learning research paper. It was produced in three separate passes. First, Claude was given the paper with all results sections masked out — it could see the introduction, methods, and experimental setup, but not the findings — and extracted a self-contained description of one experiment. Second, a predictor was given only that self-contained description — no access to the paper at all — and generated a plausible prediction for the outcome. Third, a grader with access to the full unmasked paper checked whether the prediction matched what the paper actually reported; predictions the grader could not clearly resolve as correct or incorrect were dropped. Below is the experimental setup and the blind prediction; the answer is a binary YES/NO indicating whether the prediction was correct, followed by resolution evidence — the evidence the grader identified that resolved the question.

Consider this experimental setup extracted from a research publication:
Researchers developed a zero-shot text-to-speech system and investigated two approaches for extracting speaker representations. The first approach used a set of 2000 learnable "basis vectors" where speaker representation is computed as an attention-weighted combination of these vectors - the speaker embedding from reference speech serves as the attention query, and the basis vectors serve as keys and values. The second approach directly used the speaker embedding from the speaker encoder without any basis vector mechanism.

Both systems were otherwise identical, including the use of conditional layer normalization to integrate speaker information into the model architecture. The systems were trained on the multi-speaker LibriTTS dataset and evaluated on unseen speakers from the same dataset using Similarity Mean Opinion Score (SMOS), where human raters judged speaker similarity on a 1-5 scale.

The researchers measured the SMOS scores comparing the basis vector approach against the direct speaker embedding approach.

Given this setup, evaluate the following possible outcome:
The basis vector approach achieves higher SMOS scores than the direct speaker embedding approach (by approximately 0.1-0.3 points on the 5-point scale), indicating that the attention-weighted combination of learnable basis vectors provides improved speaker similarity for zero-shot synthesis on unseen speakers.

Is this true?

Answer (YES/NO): YES